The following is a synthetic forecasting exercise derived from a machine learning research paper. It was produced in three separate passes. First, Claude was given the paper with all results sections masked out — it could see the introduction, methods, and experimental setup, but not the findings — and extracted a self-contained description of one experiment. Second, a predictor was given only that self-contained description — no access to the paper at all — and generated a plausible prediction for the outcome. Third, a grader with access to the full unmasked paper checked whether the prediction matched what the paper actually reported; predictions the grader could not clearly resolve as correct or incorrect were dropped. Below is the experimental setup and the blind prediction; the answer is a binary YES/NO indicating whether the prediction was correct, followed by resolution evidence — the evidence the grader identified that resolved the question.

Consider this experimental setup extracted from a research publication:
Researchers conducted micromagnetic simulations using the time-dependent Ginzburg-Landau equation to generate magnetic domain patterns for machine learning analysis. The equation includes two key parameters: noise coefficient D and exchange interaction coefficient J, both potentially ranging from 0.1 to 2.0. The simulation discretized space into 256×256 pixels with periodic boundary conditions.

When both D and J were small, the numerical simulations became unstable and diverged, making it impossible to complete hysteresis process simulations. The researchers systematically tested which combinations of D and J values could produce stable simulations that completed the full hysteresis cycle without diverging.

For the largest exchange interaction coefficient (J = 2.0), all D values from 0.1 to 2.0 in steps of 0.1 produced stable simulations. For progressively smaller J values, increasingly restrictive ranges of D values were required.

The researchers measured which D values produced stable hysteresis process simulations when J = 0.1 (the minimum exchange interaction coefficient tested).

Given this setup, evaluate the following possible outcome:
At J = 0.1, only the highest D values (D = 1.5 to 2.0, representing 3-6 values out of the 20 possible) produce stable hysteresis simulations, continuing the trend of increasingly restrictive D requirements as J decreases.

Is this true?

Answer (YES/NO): NO